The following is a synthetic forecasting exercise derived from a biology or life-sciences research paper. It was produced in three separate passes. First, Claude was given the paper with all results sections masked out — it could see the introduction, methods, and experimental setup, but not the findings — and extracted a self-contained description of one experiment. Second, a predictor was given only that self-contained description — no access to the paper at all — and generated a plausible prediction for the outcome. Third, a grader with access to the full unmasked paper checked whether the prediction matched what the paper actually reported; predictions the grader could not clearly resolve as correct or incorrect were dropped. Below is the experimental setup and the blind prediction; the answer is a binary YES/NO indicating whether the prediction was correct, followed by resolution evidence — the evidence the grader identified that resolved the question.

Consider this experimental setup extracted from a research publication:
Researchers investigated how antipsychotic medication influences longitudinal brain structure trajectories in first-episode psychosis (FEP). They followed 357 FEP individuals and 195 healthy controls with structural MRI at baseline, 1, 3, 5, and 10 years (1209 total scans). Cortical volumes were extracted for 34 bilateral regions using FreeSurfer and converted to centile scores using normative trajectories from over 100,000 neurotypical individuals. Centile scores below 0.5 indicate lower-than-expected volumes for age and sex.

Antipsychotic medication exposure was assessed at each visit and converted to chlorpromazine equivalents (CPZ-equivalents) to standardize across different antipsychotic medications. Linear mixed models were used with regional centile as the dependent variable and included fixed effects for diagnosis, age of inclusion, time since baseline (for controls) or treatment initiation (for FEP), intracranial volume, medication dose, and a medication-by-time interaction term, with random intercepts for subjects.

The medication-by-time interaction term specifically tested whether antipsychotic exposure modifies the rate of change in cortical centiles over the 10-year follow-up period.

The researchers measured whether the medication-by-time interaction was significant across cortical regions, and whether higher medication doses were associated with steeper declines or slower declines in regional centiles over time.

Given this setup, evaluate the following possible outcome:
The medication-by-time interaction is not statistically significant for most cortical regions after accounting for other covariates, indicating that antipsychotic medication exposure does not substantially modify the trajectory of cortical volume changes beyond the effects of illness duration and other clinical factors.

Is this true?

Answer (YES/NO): NO